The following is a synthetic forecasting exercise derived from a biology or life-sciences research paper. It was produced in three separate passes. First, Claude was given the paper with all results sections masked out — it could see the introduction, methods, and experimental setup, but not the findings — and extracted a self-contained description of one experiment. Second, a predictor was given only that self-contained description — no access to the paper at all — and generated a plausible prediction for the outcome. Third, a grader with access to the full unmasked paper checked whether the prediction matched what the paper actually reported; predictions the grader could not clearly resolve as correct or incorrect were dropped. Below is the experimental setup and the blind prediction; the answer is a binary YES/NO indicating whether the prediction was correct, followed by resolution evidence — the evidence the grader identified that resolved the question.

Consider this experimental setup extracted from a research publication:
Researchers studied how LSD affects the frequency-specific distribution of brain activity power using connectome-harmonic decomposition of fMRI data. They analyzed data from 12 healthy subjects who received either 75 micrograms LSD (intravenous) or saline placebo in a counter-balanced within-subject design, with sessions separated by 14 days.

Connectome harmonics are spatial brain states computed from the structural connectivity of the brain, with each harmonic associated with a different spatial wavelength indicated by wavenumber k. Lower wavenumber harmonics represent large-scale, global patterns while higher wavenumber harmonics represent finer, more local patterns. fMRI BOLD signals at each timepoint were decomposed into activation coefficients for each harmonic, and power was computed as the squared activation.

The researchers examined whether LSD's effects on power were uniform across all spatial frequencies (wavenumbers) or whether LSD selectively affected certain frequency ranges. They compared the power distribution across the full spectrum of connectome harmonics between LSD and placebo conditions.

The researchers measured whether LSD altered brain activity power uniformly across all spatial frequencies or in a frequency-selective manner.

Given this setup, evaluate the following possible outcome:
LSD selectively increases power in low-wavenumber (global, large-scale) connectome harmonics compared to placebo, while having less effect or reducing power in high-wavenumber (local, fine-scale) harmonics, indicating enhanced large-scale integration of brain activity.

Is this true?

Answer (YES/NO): NO